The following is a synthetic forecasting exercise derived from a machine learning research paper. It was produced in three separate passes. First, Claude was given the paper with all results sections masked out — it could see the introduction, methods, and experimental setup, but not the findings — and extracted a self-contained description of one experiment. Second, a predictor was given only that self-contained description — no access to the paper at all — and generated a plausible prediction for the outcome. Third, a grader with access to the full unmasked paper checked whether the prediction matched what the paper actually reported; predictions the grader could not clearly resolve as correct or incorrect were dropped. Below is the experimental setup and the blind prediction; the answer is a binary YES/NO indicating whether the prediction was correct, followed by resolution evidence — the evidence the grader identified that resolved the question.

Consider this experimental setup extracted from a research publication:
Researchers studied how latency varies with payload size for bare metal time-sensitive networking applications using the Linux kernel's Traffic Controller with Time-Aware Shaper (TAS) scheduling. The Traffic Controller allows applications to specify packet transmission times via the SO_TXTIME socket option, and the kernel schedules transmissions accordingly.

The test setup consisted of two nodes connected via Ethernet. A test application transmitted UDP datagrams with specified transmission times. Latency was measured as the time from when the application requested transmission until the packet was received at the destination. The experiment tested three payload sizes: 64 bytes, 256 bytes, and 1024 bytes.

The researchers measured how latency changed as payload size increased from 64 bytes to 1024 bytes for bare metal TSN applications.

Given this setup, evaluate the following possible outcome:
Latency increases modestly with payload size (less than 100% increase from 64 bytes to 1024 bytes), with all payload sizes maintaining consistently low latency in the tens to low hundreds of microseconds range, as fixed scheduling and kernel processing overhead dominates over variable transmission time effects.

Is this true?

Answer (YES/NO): YES